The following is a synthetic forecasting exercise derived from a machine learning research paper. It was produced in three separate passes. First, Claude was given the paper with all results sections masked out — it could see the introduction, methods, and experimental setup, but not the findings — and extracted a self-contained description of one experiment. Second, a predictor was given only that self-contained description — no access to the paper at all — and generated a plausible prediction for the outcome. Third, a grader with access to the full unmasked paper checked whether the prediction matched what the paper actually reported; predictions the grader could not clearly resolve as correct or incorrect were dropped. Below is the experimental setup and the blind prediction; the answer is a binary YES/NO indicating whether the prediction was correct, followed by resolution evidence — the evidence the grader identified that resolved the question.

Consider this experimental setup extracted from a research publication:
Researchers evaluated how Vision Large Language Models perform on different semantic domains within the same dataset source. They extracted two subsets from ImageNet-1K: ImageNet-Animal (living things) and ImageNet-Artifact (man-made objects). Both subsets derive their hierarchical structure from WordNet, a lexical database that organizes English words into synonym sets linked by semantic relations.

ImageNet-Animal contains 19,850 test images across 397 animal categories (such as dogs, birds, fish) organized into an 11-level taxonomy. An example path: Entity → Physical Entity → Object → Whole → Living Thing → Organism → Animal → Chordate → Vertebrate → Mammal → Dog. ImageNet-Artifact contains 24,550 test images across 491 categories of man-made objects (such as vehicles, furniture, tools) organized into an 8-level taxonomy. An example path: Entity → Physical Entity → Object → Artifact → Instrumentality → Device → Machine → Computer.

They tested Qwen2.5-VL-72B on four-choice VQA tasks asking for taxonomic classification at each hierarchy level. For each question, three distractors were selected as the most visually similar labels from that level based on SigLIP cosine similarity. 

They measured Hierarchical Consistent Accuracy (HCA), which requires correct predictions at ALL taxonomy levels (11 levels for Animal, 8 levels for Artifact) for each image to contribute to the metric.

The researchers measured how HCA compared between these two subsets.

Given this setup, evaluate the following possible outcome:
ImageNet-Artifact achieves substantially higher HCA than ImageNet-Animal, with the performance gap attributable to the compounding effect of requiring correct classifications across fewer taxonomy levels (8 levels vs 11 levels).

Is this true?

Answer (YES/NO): NO